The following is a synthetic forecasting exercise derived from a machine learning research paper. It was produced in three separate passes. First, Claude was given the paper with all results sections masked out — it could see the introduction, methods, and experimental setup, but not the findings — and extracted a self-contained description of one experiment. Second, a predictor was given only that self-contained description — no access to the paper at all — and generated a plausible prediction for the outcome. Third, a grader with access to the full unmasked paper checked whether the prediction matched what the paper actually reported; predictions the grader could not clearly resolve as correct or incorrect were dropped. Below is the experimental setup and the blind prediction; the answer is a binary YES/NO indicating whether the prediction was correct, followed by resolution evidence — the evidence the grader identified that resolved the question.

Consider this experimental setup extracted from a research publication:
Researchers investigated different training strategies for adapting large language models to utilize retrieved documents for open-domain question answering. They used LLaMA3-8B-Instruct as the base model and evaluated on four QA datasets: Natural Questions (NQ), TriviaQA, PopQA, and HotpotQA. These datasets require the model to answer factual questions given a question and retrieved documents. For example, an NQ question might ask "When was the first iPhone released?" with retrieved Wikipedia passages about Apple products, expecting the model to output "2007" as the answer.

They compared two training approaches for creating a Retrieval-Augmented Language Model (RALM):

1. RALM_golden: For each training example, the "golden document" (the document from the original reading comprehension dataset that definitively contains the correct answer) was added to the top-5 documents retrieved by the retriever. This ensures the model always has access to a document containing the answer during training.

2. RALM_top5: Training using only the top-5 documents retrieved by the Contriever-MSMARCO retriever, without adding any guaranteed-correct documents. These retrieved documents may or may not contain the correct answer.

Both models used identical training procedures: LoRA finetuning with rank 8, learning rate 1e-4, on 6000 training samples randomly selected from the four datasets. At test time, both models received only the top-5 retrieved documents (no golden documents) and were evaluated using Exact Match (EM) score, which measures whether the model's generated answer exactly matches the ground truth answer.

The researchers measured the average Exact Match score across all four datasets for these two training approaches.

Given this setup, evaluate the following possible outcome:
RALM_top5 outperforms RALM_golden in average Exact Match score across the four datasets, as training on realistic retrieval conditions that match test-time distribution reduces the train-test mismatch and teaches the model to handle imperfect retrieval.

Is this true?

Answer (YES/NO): YES